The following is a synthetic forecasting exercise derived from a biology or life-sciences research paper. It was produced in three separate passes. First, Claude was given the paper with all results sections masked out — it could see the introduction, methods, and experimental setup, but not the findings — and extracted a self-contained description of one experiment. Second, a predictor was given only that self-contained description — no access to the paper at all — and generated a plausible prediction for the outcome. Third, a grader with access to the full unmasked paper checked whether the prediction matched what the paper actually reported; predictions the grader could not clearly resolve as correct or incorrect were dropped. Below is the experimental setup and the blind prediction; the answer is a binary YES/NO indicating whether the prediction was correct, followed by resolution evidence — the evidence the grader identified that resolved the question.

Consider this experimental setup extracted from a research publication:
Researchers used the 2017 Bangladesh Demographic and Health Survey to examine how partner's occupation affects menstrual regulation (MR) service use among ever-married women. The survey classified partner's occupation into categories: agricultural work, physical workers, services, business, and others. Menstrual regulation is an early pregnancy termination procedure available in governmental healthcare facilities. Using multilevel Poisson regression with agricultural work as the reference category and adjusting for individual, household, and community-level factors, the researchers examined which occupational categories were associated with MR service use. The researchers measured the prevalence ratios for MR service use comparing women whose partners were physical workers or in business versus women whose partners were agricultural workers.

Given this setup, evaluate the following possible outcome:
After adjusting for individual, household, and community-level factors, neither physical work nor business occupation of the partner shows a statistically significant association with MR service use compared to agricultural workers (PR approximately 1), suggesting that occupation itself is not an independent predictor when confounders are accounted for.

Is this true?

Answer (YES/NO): NO